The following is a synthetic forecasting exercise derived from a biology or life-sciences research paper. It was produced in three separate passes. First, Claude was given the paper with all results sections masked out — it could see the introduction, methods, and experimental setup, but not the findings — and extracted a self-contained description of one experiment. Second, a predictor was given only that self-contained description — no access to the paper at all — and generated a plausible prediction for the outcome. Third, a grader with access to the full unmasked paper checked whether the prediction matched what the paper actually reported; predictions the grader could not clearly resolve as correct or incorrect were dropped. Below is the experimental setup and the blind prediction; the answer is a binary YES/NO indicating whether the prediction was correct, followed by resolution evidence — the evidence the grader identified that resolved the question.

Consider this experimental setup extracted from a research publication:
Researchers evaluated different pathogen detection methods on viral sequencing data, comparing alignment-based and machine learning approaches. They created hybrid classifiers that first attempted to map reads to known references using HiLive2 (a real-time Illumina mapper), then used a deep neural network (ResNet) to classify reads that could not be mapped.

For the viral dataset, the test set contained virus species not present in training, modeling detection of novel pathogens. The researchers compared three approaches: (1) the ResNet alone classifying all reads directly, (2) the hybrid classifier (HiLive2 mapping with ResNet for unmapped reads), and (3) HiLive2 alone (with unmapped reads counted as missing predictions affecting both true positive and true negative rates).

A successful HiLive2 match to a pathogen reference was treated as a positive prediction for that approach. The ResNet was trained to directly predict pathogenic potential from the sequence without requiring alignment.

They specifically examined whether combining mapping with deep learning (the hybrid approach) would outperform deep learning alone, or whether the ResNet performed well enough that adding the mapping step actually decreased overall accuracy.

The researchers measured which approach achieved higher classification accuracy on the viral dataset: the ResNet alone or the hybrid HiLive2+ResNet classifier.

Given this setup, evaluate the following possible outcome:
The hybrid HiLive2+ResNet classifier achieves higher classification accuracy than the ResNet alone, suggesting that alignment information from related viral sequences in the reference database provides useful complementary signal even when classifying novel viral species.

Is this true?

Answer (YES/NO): NO